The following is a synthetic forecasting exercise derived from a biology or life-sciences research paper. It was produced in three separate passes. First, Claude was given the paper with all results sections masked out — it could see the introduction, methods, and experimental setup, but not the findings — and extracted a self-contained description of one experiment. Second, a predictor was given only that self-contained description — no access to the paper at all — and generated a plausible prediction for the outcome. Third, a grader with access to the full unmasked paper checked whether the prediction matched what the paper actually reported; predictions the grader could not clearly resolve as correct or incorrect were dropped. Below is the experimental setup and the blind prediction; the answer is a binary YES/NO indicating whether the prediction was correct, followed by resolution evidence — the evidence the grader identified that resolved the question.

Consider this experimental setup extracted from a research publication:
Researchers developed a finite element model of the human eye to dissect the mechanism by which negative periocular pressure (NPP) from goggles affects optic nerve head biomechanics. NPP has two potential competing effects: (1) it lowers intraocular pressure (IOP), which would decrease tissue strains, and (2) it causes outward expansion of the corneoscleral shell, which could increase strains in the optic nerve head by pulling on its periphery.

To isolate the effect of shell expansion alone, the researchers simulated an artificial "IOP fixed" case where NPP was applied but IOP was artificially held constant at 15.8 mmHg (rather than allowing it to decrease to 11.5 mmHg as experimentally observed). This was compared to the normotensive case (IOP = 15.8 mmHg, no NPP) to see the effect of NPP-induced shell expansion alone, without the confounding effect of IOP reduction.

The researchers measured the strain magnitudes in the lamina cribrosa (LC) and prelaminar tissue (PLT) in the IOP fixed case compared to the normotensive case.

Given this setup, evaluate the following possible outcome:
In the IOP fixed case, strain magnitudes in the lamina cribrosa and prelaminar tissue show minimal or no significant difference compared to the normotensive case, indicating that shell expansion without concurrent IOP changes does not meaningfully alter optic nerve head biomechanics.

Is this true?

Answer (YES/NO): YES